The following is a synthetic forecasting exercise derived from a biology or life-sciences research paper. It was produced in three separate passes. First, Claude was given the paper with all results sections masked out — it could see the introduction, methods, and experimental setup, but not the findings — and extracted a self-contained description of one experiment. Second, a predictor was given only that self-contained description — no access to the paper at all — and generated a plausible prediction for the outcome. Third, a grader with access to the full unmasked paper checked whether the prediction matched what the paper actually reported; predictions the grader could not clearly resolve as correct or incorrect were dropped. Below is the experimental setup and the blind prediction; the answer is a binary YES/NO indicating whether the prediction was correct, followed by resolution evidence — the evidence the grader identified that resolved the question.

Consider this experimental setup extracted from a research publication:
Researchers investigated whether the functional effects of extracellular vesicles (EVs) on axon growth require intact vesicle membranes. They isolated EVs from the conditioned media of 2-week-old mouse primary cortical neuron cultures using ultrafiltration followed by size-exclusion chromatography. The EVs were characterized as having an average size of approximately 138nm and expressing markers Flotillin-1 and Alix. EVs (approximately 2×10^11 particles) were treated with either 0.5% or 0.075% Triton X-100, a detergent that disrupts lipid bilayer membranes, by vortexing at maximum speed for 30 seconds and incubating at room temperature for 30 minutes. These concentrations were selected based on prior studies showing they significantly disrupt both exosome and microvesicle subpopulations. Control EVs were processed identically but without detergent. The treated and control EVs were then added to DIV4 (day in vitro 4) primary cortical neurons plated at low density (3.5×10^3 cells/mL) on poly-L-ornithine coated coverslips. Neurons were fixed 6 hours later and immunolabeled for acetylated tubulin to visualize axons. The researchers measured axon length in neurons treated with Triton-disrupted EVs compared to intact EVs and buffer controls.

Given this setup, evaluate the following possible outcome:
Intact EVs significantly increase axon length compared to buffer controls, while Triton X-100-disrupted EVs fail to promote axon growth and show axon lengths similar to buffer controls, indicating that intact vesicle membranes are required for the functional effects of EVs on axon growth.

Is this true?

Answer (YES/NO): YES